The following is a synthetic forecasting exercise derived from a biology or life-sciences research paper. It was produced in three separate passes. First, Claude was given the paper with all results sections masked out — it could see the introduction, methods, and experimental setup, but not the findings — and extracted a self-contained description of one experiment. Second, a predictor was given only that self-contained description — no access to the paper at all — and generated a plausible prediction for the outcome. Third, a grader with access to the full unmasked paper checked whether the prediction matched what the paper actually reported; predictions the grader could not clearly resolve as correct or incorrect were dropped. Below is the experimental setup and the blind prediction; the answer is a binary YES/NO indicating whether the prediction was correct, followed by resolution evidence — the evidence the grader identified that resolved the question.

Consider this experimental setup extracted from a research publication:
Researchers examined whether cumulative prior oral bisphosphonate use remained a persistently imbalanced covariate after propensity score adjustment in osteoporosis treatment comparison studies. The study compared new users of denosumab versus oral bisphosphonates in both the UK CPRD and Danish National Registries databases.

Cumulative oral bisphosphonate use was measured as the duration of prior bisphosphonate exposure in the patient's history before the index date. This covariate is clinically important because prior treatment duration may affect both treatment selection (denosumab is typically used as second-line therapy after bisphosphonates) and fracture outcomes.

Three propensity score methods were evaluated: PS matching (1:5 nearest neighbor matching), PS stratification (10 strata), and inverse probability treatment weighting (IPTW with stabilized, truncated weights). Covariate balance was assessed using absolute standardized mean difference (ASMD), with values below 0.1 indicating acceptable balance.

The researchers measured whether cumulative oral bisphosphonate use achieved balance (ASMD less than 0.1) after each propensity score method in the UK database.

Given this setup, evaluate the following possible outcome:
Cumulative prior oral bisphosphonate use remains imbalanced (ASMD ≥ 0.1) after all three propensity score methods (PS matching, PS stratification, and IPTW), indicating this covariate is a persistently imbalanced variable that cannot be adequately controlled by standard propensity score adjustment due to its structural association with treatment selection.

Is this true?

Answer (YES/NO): YES